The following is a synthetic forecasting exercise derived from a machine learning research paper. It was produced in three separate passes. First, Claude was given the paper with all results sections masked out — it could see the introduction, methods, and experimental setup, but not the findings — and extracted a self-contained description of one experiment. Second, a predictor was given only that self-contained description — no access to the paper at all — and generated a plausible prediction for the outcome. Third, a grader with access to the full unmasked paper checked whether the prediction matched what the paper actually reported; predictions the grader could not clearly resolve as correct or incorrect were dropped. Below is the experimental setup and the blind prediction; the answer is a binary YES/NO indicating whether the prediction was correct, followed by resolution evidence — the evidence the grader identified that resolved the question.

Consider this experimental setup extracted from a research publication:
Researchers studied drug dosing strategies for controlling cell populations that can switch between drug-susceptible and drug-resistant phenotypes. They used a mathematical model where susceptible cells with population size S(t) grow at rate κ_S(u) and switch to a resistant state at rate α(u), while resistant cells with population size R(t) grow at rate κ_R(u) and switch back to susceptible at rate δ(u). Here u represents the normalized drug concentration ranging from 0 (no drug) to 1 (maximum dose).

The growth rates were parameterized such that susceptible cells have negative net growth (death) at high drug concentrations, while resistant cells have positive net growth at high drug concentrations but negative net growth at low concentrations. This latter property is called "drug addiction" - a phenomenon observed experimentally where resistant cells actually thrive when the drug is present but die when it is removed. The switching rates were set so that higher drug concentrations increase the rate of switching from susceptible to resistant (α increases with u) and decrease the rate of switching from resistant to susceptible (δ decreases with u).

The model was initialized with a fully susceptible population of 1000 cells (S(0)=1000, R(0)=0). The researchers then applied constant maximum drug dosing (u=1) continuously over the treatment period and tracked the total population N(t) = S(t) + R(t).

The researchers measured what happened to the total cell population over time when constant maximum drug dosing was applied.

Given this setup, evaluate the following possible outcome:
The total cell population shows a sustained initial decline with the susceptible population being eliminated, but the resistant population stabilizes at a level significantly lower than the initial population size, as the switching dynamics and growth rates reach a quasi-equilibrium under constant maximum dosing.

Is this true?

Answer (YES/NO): NO